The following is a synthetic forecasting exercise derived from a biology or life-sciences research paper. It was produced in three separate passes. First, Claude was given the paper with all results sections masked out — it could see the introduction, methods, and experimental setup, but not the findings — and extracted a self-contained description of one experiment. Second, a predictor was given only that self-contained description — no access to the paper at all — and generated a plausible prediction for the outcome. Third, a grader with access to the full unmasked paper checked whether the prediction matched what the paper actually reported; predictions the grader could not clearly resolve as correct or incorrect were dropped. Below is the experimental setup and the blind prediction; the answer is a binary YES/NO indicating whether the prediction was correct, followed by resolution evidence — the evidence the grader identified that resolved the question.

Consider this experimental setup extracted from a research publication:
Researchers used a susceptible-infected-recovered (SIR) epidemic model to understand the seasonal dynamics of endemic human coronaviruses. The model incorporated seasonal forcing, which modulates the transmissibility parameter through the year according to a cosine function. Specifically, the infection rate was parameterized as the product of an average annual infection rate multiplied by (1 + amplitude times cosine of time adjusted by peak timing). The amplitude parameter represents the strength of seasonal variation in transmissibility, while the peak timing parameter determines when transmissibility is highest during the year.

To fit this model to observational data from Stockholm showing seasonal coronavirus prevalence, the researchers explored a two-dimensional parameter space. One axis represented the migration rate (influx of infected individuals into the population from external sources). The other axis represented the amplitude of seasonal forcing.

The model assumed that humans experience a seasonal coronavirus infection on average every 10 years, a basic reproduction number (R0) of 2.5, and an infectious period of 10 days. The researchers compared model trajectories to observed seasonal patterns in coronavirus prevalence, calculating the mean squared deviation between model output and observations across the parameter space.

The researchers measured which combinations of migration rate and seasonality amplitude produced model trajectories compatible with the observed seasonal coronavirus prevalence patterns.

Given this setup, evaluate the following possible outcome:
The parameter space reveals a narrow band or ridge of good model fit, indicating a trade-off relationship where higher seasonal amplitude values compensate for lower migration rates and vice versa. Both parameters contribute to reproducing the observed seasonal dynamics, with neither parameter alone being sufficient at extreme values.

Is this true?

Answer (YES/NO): NO